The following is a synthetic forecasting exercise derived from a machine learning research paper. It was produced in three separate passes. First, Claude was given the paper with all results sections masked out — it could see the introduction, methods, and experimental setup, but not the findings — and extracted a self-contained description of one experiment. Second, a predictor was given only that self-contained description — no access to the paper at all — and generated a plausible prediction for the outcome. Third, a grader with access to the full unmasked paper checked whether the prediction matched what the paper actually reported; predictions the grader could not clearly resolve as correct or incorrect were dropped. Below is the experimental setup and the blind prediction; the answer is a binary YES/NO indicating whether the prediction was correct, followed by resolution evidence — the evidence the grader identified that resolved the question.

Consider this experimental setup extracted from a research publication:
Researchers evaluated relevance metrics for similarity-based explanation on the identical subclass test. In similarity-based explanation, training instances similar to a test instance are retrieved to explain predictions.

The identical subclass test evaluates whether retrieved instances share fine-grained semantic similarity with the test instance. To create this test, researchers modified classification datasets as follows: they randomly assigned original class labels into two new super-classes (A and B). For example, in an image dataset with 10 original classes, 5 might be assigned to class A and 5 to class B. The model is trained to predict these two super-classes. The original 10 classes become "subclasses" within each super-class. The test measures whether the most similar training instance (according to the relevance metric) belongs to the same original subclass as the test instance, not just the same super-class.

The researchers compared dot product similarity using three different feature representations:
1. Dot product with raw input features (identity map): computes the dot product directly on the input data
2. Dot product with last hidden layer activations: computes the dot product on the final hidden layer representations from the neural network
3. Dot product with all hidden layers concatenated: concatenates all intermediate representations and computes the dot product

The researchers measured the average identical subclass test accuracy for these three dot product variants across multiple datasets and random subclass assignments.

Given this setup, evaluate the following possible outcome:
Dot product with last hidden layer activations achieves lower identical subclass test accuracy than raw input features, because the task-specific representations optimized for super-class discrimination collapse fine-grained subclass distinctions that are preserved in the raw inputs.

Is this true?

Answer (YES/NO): YES